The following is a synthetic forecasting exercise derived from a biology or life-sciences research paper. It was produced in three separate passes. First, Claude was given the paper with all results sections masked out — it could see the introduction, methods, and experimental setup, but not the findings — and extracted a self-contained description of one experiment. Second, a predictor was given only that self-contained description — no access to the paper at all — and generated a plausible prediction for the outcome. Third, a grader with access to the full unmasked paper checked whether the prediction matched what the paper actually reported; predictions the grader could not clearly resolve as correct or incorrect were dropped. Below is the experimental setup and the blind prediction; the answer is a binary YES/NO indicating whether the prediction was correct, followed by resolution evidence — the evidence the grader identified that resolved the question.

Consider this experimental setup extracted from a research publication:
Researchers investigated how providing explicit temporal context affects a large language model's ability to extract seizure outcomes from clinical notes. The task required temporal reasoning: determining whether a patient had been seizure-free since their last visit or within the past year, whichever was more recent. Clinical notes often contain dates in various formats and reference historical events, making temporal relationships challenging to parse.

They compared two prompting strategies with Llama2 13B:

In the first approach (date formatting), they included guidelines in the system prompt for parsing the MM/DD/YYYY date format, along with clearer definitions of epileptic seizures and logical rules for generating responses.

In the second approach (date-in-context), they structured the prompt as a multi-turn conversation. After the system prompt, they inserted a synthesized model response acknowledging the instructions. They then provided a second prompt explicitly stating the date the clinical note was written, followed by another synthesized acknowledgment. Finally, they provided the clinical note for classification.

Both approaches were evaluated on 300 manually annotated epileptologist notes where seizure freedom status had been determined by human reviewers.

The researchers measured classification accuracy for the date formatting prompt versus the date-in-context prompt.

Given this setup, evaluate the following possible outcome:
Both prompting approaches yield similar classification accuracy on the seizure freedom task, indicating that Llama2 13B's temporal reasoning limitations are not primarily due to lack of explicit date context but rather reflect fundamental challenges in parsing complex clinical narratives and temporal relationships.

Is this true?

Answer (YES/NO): NO